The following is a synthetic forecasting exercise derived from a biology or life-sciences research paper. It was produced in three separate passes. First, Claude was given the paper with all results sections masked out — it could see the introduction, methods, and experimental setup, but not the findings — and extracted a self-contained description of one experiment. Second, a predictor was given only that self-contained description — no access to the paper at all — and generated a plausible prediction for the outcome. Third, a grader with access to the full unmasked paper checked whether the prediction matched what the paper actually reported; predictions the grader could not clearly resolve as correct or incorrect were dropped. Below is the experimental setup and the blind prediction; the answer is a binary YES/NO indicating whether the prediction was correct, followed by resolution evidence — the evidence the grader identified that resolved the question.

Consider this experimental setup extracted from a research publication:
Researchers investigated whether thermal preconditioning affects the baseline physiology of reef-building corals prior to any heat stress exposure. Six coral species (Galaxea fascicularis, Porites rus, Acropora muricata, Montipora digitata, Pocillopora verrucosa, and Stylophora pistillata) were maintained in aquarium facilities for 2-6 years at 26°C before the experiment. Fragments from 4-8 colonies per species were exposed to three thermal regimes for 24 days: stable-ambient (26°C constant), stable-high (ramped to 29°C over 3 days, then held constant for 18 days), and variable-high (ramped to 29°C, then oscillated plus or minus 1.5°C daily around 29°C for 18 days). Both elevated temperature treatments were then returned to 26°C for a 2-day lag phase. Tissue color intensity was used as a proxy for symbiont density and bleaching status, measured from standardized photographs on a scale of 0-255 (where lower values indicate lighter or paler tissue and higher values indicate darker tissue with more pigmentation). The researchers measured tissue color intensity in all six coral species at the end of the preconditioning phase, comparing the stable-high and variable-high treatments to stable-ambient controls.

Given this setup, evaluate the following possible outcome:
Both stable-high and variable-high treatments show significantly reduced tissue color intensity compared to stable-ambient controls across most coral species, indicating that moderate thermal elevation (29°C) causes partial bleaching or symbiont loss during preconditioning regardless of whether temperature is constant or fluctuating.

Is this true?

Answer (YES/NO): NO